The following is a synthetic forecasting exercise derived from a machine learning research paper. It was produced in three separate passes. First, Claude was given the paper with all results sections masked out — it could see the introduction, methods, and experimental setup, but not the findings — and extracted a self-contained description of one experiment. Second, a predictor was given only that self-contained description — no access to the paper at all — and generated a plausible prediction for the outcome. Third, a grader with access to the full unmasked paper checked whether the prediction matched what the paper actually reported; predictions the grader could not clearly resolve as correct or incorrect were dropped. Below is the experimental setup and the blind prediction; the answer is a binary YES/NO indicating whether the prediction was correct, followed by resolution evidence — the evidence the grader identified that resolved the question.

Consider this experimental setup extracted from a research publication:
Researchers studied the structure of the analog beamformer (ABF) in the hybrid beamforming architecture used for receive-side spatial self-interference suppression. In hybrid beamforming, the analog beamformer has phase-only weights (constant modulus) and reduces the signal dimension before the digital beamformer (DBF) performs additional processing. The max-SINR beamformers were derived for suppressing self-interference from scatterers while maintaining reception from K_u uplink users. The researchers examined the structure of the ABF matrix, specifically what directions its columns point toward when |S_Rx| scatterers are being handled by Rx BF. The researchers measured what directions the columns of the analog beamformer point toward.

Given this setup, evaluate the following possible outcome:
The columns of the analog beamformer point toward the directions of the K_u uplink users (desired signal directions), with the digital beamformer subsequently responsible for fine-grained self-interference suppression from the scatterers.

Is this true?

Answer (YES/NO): NO